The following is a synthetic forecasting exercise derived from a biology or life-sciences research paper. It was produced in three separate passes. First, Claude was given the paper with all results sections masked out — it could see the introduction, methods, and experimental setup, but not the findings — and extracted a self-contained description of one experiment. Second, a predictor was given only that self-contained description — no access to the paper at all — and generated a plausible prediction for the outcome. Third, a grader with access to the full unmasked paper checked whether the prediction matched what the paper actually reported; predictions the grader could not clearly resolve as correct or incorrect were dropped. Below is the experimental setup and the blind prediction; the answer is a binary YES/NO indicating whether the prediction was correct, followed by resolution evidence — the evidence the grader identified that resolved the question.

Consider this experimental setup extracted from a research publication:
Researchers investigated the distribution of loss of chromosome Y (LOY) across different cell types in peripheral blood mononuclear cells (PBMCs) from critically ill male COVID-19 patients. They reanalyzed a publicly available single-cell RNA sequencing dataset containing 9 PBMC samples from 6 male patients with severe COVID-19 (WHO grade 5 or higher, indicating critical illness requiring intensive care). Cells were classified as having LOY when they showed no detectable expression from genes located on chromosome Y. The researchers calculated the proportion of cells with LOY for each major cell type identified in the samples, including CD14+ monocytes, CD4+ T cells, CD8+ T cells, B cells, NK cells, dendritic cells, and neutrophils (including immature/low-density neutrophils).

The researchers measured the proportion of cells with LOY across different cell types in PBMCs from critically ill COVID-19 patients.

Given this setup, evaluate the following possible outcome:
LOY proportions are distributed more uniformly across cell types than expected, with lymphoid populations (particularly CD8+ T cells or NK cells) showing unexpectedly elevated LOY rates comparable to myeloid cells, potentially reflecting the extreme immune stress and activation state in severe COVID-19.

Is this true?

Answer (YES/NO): NO